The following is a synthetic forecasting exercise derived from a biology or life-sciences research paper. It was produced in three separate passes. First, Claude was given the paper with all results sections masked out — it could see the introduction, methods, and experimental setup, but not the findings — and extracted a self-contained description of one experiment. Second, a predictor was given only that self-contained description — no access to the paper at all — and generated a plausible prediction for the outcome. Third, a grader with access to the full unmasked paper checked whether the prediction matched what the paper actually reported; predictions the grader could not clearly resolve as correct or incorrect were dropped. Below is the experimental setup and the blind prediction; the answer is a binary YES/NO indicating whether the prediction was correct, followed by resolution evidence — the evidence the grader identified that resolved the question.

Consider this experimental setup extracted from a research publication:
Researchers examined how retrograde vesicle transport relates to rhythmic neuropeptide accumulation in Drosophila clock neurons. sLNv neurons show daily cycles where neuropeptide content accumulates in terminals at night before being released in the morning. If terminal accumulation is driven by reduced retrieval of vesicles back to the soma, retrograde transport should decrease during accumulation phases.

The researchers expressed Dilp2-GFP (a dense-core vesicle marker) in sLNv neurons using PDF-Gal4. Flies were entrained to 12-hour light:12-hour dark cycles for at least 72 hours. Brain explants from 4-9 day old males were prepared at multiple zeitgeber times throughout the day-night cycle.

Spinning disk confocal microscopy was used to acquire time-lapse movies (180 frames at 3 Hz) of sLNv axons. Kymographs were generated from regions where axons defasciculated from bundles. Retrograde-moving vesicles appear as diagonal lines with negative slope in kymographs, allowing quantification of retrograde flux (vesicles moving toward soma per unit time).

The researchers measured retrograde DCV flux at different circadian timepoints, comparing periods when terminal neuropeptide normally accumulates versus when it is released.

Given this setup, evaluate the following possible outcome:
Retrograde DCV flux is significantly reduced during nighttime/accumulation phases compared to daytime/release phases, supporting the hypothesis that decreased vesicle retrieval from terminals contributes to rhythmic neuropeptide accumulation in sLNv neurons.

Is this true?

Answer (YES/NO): YES